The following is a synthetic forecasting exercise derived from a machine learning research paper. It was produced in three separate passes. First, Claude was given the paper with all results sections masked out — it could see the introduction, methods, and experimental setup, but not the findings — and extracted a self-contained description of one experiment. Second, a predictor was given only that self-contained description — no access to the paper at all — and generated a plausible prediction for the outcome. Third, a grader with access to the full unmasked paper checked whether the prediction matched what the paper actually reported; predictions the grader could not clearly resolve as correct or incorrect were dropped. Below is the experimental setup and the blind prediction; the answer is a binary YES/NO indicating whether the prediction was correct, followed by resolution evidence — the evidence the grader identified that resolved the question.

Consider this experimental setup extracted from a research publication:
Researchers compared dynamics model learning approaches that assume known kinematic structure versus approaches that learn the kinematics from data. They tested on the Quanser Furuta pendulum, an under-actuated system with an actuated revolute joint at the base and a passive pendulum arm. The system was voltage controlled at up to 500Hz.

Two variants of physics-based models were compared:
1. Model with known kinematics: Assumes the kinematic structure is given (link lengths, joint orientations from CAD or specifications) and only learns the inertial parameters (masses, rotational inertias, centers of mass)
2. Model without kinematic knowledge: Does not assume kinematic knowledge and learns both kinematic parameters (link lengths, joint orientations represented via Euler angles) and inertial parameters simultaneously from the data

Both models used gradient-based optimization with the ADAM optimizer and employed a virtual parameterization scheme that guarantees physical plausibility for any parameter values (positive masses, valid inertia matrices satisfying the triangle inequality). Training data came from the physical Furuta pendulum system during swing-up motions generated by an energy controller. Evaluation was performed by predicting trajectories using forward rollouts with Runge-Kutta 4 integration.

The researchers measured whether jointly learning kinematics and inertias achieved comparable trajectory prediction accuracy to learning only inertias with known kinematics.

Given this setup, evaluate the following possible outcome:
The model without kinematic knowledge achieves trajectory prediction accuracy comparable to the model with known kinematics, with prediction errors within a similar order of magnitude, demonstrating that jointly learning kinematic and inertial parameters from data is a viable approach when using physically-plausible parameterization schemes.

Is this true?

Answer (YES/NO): YES